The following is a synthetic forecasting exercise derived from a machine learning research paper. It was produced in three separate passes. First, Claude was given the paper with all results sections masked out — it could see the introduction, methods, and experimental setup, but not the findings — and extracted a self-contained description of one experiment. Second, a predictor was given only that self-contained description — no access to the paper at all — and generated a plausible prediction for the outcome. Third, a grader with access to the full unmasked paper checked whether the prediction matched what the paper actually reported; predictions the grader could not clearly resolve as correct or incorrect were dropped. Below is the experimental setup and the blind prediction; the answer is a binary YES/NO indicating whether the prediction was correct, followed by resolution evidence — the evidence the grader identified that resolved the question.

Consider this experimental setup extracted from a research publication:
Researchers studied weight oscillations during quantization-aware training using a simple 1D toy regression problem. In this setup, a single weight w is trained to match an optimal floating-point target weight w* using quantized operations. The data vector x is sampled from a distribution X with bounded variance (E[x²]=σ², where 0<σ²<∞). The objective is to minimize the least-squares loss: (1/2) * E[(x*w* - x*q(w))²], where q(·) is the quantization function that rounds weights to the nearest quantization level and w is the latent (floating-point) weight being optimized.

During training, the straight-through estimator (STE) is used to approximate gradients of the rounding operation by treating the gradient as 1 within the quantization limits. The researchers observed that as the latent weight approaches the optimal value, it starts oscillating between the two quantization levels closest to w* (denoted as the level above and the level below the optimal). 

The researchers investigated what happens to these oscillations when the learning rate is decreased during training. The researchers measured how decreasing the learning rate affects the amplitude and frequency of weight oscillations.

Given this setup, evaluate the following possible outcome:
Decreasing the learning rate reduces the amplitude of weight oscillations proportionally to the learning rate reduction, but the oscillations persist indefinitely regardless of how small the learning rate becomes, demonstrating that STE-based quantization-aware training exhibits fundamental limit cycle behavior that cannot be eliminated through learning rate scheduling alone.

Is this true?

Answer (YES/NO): NO